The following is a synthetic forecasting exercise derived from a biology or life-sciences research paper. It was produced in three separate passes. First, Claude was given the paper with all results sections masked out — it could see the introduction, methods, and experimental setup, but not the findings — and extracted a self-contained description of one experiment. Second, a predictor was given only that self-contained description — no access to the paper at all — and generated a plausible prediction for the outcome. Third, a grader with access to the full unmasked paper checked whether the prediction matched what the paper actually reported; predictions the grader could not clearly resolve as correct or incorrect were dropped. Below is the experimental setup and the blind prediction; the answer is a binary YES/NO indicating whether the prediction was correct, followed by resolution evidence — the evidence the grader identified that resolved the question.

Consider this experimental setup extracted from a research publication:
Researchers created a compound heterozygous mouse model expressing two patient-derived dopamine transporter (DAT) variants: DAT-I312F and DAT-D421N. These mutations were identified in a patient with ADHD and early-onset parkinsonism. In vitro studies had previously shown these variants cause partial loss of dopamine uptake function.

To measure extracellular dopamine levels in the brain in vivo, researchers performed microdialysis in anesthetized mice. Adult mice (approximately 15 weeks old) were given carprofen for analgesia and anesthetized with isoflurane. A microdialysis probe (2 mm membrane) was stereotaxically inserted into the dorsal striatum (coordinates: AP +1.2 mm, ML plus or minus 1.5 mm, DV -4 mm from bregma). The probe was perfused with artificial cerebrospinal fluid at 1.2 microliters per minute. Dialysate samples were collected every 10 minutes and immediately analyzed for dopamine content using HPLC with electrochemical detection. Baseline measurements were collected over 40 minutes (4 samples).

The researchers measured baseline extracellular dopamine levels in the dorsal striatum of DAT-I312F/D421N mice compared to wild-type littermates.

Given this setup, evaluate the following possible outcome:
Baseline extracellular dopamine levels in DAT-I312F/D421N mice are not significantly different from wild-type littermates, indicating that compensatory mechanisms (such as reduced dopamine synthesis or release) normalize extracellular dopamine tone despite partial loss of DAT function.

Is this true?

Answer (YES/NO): NO